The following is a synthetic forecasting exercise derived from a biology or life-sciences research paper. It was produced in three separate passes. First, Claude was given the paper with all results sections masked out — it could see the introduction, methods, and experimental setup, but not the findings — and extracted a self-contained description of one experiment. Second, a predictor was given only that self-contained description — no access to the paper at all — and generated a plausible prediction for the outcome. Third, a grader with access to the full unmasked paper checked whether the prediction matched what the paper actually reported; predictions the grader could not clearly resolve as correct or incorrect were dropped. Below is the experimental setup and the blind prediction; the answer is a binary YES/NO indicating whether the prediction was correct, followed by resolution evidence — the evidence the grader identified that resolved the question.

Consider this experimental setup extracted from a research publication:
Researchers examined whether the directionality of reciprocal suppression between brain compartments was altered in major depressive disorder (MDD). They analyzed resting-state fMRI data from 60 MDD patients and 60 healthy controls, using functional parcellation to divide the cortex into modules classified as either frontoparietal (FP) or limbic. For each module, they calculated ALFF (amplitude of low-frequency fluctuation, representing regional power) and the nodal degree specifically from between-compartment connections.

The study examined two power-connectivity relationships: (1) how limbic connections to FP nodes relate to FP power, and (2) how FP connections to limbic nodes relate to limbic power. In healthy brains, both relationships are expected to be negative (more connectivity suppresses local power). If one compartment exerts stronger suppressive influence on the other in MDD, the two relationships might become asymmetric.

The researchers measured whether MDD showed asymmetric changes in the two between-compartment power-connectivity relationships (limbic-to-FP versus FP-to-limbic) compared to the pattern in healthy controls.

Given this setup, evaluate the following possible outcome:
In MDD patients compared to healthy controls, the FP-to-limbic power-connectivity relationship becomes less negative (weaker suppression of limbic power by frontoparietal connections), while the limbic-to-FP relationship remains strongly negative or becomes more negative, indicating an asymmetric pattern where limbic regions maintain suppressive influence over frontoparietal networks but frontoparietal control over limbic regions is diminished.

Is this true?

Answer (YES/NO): YES